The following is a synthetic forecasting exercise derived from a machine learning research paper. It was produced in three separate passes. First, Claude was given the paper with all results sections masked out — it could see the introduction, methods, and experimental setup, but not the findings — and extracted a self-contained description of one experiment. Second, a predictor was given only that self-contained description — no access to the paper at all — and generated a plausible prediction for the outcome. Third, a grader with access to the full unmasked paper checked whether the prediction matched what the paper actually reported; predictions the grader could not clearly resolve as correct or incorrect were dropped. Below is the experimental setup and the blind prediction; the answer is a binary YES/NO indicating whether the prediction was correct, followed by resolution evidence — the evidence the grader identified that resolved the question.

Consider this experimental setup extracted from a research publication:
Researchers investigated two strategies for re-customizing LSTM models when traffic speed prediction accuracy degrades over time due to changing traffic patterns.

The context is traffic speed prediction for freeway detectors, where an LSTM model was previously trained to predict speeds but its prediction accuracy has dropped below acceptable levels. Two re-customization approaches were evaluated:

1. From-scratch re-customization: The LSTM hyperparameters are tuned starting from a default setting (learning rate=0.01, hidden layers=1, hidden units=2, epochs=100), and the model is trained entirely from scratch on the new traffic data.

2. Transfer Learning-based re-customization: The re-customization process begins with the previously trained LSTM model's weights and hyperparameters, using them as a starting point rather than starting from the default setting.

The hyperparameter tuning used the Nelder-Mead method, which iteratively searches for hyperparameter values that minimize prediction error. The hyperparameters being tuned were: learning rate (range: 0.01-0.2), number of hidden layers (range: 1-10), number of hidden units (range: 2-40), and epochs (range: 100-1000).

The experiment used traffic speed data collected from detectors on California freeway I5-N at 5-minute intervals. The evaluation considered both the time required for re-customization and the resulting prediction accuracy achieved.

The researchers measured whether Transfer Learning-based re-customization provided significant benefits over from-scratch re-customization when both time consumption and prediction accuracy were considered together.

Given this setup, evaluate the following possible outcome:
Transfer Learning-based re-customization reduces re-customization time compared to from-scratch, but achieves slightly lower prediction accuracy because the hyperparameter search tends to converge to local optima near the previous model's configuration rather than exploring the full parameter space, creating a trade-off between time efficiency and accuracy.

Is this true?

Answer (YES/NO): NO